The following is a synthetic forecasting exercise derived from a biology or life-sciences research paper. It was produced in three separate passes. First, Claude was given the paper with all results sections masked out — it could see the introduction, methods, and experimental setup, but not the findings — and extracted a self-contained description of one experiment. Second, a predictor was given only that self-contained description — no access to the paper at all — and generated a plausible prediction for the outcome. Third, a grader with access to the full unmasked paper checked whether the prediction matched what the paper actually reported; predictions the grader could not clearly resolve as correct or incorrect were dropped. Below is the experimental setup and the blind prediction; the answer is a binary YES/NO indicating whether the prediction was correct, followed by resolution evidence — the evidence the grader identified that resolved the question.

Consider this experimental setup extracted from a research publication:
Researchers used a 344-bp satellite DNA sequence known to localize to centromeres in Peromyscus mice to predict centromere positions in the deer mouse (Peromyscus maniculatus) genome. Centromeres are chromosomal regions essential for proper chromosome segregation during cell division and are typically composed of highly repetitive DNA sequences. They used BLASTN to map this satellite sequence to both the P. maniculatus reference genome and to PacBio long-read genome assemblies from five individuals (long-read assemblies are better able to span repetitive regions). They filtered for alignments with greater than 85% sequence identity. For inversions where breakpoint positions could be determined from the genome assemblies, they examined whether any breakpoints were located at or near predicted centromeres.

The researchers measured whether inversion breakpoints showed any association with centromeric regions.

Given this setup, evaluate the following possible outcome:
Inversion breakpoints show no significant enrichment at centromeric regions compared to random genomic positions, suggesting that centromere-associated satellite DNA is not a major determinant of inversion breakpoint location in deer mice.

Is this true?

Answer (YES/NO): NO